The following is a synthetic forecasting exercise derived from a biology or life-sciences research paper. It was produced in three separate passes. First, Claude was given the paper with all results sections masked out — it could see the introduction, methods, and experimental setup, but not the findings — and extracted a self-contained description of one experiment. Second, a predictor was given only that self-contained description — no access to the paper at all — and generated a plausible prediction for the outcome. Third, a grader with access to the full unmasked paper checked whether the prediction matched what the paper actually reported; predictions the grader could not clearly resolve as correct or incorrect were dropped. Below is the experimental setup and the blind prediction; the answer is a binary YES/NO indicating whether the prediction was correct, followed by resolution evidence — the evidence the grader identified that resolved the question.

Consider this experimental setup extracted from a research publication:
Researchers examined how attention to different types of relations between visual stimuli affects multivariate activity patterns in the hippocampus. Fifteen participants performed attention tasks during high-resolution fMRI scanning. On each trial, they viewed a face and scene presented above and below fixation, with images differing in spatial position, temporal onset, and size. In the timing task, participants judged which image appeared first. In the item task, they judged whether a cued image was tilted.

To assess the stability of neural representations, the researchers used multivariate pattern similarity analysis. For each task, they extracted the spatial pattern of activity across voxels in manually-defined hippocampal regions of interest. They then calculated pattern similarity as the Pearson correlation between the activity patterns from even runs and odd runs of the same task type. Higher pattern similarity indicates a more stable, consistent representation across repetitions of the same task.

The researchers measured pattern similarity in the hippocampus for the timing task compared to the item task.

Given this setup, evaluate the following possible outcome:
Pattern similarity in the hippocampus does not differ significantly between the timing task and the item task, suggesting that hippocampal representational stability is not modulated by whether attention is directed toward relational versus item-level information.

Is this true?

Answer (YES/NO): NO